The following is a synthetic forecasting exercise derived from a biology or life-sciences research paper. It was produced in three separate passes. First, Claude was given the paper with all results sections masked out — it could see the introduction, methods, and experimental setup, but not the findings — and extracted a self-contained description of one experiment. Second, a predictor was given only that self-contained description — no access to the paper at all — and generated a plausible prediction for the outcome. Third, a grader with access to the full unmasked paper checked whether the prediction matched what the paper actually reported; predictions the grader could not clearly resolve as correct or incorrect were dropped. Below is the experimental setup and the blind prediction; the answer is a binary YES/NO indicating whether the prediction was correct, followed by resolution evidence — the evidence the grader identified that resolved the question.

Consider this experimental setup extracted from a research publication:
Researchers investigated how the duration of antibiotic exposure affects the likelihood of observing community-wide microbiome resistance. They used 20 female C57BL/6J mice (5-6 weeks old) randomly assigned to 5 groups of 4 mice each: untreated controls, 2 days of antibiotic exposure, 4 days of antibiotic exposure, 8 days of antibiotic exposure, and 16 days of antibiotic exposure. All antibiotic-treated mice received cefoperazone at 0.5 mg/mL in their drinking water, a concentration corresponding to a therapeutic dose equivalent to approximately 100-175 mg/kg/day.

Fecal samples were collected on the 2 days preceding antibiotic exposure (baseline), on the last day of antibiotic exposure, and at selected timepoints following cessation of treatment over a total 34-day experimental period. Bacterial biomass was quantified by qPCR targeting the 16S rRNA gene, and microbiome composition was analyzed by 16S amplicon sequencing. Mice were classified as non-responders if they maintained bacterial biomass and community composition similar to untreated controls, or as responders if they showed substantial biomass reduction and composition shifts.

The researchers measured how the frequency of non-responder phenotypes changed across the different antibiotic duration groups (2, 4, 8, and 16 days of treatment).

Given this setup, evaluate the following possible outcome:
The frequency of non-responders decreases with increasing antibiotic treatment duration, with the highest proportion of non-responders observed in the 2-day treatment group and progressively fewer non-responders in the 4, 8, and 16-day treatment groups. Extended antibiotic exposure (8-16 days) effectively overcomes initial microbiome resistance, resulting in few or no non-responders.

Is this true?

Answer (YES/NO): NO